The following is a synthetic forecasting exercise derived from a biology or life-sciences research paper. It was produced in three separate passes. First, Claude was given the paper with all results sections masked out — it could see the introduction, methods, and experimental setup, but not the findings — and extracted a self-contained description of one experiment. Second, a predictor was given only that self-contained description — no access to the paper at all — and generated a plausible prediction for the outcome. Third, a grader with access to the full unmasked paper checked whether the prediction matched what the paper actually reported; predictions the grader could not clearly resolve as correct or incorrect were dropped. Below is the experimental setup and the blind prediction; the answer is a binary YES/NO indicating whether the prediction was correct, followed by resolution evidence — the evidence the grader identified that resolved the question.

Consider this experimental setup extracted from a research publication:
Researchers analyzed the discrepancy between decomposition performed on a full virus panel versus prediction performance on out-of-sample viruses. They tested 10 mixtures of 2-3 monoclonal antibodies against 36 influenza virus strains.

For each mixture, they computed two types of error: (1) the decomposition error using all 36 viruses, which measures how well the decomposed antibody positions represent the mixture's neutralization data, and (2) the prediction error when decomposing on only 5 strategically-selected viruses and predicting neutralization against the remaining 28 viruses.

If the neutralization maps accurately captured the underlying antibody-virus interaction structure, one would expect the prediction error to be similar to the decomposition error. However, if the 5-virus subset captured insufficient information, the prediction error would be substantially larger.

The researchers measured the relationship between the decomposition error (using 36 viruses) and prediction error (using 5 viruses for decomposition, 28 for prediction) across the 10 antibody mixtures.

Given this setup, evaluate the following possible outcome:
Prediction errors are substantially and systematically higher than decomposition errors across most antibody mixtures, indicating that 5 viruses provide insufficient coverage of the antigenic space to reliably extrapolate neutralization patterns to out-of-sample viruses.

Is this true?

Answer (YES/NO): NO